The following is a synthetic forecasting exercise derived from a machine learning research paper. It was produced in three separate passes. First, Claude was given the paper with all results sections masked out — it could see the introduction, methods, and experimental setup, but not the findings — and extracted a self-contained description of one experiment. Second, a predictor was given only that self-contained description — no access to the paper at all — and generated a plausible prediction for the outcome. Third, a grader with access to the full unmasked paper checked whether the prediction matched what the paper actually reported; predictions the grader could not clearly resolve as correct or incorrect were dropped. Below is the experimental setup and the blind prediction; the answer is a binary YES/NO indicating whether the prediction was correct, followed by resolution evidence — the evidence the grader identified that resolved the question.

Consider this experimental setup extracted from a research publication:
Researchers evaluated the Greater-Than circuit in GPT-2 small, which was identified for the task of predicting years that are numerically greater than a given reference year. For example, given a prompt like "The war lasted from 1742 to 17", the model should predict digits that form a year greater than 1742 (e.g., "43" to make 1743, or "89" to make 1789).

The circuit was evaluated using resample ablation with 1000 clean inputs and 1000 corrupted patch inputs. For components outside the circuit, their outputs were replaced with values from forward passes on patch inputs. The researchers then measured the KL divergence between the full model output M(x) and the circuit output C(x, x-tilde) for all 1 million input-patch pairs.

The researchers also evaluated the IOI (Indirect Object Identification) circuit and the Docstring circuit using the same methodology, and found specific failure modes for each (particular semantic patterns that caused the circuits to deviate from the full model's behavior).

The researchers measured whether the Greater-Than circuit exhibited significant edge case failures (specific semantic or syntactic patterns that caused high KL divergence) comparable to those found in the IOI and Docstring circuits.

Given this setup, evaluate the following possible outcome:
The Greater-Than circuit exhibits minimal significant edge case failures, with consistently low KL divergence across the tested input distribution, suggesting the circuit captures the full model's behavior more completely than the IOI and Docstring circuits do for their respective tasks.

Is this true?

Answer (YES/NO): YES